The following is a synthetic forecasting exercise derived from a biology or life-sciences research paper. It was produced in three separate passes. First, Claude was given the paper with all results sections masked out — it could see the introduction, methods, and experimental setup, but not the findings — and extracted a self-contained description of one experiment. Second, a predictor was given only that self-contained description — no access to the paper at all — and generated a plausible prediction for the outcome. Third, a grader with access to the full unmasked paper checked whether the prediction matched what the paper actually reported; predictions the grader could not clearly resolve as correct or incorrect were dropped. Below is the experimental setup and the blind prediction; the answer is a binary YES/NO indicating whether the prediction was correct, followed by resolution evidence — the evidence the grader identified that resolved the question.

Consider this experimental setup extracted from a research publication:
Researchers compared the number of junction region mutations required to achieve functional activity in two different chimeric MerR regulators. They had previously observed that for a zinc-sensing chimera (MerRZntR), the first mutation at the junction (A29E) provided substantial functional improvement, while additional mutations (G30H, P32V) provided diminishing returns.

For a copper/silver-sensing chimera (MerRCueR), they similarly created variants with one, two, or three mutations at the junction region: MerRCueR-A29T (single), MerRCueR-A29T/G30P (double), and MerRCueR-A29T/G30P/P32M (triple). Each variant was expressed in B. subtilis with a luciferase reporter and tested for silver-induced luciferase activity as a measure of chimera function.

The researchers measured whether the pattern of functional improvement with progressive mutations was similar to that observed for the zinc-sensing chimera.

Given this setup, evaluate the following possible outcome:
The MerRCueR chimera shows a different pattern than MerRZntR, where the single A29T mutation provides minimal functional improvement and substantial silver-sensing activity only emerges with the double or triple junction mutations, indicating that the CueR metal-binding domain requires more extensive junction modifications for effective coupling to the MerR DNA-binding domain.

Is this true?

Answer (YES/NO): YES